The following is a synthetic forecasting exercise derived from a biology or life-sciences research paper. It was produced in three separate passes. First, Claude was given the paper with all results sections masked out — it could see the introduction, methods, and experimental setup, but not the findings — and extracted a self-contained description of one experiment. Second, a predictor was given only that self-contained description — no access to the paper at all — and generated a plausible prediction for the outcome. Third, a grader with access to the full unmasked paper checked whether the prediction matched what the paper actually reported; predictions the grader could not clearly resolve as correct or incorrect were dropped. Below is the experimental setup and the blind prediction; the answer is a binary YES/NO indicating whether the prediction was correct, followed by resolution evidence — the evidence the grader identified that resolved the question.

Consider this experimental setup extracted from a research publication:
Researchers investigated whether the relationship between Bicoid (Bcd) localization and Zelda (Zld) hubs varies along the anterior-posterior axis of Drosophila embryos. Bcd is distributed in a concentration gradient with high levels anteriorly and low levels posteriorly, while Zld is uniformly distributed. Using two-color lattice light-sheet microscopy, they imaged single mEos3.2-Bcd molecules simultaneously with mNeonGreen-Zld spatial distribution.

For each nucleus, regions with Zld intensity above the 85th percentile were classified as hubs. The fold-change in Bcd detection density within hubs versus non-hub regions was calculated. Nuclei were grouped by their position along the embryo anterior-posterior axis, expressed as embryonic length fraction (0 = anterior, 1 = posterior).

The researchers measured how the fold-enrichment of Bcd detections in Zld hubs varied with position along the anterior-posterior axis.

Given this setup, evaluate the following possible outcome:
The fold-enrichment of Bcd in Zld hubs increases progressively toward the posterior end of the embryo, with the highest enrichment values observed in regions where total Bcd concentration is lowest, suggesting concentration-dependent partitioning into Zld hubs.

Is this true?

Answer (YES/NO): YES